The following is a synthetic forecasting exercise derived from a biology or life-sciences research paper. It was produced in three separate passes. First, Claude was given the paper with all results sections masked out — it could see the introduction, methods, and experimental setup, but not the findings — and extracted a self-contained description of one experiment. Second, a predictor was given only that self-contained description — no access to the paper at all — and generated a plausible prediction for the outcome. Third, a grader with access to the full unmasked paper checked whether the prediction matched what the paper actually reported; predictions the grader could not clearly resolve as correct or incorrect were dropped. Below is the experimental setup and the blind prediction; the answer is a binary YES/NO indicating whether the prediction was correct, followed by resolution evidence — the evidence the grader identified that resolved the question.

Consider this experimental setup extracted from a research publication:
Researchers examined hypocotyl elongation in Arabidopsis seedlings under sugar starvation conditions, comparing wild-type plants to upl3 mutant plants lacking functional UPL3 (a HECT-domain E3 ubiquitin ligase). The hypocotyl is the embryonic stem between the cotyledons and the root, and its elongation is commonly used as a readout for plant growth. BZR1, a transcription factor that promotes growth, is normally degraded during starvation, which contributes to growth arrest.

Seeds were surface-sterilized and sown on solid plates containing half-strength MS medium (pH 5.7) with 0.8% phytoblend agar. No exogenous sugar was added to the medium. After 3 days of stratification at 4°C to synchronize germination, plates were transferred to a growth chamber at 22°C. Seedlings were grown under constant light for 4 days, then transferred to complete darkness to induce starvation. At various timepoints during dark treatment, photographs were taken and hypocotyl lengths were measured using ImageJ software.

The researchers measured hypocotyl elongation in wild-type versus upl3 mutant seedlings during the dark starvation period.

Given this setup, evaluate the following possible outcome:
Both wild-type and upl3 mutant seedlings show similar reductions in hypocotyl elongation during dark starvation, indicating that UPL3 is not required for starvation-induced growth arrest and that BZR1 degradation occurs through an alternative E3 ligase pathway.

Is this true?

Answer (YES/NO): NO